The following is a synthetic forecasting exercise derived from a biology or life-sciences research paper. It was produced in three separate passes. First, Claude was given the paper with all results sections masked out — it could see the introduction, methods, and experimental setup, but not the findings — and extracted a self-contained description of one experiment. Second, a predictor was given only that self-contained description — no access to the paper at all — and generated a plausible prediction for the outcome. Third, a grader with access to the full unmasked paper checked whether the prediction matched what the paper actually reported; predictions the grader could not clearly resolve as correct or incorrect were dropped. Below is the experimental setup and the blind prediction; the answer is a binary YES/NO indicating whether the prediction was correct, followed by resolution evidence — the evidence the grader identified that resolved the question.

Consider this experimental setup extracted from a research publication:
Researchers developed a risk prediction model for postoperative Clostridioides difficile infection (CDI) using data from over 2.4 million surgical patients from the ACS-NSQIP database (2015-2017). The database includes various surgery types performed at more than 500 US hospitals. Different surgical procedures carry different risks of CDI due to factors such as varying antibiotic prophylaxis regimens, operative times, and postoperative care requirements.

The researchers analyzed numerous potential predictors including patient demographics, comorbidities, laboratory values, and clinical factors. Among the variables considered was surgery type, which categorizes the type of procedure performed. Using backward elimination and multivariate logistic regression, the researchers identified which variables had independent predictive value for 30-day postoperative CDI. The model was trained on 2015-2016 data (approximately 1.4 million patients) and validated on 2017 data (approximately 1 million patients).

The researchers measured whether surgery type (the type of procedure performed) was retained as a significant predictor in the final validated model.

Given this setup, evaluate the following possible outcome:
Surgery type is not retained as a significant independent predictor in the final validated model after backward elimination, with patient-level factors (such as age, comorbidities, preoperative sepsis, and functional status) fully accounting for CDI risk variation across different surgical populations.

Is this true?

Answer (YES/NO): NO